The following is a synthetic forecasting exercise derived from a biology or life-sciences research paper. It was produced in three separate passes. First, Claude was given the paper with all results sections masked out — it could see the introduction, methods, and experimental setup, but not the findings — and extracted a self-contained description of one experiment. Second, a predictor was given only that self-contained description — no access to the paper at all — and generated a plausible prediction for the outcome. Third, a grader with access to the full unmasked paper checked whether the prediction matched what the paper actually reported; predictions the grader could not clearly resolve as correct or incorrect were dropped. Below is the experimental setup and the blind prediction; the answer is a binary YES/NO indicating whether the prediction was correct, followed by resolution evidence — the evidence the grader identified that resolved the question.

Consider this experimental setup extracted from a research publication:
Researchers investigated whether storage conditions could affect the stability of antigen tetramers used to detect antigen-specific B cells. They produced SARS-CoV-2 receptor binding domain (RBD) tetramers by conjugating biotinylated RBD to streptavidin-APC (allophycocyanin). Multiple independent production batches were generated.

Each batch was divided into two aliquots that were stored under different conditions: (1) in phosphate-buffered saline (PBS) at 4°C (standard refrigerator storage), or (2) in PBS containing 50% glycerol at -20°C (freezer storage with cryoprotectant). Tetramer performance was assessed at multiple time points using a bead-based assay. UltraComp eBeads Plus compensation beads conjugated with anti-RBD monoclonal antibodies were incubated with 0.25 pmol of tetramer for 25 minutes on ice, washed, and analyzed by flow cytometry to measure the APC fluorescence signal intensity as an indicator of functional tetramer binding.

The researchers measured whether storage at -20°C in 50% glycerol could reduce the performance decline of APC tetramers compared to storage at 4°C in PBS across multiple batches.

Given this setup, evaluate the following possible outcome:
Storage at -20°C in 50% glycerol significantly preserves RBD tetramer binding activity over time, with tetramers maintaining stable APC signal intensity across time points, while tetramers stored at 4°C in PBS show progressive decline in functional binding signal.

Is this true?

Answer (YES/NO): YES